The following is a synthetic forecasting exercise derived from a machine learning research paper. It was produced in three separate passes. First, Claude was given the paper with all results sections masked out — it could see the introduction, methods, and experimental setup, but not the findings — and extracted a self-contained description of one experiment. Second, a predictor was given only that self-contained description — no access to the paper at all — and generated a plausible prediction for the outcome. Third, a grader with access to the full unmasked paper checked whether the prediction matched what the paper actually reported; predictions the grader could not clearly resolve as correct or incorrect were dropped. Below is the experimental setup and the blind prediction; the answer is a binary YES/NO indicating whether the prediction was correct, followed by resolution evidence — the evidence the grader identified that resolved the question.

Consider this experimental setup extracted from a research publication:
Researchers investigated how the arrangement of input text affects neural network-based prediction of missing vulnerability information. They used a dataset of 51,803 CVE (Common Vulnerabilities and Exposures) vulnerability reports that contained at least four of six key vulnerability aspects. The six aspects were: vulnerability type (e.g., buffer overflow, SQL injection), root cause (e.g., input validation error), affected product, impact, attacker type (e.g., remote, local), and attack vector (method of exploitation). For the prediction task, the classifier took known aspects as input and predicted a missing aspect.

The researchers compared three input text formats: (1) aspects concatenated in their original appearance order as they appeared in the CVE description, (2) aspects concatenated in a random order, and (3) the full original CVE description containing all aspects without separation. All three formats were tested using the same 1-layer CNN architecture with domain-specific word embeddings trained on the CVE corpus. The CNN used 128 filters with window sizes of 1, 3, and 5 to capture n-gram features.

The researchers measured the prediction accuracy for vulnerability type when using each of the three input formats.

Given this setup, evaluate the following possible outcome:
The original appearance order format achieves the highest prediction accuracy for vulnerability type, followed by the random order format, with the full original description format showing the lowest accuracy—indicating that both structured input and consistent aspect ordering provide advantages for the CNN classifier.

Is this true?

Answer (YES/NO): NO